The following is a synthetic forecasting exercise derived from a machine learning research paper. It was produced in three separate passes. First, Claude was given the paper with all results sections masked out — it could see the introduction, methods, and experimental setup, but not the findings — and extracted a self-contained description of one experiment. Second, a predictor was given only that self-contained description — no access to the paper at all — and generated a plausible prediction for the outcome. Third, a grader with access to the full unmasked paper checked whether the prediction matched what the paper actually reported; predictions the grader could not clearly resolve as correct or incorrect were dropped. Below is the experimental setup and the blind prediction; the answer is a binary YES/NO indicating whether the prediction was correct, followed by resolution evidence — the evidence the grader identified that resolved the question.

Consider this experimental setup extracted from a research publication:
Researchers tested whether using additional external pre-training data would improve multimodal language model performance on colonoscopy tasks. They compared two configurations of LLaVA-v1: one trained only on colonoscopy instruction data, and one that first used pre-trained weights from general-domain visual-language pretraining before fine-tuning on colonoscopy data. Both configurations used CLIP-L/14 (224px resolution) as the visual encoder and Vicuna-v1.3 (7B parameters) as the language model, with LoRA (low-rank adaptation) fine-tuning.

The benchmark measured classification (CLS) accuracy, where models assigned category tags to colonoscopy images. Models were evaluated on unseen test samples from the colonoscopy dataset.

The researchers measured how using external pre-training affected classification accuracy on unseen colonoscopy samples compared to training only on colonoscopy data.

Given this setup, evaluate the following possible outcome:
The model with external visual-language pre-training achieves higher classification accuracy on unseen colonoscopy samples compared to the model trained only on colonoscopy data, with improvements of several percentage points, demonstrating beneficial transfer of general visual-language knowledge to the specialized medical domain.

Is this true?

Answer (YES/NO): NO